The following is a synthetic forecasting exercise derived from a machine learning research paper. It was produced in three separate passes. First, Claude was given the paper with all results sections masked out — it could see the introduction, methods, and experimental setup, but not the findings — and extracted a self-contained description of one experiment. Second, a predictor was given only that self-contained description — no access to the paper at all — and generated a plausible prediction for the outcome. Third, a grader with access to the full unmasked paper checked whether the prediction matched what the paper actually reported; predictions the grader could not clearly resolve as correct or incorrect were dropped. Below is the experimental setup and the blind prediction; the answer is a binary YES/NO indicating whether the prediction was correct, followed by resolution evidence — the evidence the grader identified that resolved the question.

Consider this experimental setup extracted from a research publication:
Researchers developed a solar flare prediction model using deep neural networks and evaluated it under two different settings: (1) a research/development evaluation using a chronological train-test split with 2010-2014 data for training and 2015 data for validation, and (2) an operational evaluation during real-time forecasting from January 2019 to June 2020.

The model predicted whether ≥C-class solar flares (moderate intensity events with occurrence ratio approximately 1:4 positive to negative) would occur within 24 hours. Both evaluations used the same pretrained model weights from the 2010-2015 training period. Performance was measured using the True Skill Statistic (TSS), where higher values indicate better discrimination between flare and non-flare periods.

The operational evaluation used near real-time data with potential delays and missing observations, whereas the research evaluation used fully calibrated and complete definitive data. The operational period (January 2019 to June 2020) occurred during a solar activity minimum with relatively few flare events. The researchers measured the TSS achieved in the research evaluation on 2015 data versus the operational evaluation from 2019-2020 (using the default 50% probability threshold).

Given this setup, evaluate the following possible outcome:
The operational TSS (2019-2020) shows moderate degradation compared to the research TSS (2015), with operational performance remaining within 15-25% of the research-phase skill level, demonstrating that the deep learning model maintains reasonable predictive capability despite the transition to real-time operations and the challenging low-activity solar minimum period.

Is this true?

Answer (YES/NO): NO